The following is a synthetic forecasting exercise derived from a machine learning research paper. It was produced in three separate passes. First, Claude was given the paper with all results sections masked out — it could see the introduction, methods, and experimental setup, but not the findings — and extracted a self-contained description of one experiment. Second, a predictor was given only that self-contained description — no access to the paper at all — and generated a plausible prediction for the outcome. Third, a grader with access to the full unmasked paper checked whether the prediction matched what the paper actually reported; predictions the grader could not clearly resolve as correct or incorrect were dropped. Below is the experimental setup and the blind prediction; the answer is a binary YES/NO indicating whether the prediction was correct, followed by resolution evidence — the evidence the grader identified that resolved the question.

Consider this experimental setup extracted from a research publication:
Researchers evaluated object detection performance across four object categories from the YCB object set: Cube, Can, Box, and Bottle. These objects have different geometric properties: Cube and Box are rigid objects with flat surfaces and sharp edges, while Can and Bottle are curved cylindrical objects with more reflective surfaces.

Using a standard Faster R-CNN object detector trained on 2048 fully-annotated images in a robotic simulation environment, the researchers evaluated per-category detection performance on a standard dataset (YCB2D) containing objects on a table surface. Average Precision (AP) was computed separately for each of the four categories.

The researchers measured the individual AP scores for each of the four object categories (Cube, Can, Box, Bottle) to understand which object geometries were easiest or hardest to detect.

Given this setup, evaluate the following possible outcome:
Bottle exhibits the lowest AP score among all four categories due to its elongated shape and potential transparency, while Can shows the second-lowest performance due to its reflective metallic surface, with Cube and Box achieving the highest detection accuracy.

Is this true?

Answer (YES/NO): NO